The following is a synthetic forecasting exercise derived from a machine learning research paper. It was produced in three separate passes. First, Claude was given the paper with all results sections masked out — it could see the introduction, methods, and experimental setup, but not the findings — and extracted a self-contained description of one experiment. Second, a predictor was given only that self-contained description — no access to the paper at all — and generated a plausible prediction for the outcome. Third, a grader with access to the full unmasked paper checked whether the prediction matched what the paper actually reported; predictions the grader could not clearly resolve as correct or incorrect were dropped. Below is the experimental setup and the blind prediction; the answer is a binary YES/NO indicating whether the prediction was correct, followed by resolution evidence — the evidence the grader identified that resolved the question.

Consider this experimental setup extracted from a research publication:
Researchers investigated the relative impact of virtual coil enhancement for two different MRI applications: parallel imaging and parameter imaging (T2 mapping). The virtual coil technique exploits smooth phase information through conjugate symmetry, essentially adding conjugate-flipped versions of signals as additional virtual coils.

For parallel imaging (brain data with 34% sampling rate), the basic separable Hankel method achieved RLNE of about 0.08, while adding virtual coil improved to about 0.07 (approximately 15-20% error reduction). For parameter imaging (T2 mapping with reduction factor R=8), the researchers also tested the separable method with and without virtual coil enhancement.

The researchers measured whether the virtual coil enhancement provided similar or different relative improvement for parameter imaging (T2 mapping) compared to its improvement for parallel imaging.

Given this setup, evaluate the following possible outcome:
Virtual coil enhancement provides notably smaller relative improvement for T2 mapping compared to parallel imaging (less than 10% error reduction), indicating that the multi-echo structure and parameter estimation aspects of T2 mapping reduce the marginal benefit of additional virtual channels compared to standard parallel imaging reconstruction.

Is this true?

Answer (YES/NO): NO